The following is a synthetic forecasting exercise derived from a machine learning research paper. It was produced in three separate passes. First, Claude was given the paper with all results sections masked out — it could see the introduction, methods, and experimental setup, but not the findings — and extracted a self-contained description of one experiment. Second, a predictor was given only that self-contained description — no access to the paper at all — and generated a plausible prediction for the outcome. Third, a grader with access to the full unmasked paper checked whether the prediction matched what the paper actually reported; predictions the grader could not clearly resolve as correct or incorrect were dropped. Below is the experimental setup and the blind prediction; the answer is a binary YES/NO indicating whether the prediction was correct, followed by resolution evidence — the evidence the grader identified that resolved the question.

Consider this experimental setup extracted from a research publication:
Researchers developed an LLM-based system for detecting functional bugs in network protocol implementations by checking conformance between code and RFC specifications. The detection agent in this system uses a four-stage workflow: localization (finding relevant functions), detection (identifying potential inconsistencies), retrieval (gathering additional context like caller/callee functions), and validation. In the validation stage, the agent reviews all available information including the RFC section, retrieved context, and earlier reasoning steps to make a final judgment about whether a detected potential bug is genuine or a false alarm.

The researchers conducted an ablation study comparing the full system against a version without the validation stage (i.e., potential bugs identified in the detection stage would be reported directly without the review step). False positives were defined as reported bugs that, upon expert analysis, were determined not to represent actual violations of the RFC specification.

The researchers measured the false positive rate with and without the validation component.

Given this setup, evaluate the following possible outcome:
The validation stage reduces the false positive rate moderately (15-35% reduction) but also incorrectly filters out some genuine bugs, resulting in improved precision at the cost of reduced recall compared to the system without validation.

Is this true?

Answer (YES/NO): NO